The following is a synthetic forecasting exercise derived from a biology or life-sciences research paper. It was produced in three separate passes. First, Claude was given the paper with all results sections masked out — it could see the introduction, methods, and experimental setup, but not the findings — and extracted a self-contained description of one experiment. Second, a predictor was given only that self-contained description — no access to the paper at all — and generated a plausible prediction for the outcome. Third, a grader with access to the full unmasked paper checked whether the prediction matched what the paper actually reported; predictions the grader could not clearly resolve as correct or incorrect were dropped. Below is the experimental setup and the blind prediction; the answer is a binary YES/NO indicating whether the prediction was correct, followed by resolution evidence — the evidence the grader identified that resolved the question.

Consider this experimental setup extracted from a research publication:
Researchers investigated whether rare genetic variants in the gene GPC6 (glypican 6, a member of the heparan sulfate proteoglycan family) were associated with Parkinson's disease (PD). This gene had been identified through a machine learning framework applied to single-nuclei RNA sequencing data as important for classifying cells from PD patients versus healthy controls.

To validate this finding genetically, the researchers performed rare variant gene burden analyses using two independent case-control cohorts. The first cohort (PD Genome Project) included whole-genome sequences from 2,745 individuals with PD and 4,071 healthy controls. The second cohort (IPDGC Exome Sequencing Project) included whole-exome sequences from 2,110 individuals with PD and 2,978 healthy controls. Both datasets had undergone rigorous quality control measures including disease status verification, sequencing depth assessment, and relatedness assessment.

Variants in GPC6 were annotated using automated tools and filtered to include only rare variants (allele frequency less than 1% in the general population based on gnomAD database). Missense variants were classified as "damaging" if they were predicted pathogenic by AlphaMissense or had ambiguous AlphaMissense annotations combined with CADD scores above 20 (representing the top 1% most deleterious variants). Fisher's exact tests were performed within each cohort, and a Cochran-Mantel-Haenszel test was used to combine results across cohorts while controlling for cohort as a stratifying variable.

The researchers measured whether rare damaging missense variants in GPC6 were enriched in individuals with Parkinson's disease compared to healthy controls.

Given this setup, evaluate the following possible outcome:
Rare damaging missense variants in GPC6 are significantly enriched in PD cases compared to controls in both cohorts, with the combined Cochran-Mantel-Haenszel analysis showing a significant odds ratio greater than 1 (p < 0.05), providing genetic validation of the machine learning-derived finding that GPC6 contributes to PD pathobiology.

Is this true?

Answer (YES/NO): NO